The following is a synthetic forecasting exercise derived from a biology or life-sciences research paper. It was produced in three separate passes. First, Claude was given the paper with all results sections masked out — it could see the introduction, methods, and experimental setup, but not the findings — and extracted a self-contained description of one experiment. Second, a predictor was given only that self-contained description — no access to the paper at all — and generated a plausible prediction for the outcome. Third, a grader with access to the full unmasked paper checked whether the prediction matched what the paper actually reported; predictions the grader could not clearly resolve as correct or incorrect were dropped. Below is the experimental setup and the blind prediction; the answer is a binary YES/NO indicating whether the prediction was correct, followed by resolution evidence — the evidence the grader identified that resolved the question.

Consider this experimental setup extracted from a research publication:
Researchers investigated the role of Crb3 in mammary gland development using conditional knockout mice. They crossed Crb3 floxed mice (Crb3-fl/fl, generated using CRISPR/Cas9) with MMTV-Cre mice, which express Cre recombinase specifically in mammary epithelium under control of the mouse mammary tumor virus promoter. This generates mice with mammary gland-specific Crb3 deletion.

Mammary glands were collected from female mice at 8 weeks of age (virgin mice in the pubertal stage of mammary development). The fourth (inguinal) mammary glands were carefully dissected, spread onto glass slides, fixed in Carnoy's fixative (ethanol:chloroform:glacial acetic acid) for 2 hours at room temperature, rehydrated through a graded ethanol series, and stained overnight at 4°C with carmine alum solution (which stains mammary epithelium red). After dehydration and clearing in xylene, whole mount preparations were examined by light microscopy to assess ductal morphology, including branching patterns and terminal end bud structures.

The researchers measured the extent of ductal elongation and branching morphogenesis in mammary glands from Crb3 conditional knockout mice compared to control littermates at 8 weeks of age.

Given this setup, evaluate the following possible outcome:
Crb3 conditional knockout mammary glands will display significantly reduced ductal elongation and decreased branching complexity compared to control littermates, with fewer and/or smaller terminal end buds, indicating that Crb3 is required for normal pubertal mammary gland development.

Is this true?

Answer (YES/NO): NO